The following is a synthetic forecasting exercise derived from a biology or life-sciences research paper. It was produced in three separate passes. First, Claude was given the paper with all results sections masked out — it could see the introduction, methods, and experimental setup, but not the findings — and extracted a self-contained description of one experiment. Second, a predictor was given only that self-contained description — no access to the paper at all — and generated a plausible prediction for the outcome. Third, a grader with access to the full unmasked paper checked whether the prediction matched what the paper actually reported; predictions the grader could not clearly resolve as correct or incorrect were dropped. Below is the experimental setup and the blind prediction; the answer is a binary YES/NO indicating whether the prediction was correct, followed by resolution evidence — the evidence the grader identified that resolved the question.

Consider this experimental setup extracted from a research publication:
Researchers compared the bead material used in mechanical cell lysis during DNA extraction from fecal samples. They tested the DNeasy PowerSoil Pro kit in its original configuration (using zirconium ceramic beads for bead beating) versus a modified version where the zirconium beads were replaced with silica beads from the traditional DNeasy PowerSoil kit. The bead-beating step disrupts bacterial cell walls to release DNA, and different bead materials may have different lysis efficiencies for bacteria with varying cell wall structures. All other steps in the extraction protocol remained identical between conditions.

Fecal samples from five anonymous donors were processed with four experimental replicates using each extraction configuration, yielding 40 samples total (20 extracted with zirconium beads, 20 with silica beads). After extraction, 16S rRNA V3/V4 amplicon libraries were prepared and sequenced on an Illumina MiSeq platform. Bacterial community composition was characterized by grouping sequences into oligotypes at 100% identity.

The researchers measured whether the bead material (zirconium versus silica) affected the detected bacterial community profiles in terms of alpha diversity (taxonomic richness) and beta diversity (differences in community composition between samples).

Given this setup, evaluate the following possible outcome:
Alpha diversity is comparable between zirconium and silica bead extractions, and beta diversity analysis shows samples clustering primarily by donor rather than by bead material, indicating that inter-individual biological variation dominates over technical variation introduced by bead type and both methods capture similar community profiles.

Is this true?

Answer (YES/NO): NO